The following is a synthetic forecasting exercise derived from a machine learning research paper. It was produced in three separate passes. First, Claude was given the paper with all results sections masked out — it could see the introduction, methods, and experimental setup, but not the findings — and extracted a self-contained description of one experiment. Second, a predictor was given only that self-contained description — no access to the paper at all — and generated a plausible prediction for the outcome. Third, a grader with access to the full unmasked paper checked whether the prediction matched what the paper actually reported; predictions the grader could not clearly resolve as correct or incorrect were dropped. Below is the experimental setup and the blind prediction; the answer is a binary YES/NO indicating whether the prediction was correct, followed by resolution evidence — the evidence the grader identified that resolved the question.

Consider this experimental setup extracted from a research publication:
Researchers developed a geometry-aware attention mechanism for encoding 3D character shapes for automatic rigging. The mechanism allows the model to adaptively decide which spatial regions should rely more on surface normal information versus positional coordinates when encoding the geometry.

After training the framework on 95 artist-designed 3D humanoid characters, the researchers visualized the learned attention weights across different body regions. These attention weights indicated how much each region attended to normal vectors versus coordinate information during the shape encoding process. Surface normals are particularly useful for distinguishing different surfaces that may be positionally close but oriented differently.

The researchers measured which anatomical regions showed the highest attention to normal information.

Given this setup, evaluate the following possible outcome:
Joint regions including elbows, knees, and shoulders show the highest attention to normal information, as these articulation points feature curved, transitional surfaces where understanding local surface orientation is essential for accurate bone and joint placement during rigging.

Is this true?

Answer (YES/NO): NO